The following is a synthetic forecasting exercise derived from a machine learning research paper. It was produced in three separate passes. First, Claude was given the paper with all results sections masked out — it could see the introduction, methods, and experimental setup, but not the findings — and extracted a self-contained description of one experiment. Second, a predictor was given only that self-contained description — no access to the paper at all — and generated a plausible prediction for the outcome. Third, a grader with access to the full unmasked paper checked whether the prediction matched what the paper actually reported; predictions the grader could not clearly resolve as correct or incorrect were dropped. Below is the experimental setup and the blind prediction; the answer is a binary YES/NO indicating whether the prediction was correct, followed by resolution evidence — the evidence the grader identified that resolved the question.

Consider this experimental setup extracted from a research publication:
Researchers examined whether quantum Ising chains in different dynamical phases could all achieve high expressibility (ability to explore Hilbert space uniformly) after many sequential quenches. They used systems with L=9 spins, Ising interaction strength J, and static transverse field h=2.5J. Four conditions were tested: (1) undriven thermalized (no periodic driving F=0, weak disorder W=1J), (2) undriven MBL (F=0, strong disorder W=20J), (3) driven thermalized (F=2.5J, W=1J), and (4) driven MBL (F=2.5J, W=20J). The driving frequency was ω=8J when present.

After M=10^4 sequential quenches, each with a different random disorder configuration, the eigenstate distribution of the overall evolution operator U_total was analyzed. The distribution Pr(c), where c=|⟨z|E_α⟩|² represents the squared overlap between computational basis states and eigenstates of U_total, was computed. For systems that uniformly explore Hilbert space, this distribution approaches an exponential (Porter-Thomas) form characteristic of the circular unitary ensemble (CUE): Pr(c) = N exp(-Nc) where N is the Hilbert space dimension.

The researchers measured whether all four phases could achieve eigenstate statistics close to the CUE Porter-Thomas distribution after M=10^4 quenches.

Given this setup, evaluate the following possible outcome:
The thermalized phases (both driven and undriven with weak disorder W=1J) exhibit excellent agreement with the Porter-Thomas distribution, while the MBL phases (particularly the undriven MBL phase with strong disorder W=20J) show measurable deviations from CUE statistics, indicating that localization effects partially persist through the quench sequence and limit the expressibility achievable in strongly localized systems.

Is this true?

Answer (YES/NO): NO